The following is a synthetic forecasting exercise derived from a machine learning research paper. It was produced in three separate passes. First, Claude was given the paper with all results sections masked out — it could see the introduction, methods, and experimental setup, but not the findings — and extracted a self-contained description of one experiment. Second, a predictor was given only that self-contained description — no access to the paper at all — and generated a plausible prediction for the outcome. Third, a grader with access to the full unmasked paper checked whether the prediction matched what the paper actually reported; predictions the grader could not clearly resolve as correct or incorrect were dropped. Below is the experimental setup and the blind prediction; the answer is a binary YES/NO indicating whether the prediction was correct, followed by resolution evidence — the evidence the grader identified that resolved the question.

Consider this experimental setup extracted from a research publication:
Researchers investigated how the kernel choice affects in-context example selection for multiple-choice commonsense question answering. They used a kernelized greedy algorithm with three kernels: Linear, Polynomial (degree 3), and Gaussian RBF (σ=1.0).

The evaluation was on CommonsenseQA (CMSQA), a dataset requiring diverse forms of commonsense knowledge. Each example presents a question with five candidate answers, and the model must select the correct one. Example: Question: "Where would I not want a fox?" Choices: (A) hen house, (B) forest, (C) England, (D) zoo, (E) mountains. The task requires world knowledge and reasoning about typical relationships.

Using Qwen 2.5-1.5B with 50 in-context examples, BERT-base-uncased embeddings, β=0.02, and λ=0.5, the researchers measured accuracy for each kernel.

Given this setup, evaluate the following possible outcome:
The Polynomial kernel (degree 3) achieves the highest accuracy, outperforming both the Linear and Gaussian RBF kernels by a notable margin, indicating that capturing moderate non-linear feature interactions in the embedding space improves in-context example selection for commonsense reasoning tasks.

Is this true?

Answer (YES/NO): NO